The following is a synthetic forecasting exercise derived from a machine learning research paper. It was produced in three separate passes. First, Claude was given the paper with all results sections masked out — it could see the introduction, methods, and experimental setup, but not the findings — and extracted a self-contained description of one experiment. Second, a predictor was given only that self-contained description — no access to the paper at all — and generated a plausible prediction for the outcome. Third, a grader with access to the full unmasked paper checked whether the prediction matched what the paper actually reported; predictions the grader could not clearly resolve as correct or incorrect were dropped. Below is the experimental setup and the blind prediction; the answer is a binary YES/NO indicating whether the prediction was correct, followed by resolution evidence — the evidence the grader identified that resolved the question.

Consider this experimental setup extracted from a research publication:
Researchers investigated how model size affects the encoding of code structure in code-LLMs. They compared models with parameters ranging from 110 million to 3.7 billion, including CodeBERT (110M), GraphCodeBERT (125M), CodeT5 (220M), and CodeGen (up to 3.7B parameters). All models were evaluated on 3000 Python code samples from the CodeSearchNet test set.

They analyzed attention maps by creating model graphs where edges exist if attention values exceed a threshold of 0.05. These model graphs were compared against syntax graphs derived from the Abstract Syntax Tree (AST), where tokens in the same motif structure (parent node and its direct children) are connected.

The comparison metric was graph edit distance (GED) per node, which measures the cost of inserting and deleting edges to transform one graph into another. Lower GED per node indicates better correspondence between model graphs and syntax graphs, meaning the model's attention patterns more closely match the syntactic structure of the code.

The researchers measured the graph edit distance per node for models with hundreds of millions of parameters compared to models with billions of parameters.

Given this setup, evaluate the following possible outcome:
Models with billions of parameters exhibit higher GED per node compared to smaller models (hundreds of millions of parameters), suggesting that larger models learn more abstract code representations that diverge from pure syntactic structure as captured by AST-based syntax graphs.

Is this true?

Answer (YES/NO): YES